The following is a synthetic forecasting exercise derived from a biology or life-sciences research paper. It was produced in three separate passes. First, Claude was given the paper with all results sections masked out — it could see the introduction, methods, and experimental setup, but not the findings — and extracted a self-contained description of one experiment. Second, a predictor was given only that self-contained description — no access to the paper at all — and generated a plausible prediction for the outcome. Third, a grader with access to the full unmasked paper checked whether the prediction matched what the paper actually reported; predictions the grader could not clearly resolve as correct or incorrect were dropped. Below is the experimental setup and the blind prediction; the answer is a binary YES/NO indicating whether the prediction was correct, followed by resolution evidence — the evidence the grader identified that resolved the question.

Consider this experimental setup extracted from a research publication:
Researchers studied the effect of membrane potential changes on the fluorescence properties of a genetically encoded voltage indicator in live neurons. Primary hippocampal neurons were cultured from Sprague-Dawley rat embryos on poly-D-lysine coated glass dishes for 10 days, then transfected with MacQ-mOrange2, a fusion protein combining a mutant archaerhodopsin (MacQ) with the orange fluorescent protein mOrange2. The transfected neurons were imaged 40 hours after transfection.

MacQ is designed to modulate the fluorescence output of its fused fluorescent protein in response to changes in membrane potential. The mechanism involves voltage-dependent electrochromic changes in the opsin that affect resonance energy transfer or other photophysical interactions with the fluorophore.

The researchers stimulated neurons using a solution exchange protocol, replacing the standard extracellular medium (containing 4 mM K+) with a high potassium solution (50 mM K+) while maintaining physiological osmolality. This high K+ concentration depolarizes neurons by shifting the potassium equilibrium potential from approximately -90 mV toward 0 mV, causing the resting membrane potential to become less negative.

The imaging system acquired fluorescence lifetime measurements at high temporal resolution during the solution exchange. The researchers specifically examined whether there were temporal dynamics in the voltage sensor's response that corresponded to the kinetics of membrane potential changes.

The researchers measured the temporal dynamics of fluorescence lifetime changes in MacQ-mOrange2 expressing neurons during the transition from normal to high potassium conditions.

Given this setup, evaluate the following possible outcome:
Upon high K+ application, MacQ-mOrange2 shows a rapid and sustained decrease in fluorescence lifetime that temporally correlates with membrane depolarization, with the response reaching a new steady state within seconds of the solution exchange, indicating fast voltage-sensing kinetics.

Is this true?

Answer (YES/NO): NO